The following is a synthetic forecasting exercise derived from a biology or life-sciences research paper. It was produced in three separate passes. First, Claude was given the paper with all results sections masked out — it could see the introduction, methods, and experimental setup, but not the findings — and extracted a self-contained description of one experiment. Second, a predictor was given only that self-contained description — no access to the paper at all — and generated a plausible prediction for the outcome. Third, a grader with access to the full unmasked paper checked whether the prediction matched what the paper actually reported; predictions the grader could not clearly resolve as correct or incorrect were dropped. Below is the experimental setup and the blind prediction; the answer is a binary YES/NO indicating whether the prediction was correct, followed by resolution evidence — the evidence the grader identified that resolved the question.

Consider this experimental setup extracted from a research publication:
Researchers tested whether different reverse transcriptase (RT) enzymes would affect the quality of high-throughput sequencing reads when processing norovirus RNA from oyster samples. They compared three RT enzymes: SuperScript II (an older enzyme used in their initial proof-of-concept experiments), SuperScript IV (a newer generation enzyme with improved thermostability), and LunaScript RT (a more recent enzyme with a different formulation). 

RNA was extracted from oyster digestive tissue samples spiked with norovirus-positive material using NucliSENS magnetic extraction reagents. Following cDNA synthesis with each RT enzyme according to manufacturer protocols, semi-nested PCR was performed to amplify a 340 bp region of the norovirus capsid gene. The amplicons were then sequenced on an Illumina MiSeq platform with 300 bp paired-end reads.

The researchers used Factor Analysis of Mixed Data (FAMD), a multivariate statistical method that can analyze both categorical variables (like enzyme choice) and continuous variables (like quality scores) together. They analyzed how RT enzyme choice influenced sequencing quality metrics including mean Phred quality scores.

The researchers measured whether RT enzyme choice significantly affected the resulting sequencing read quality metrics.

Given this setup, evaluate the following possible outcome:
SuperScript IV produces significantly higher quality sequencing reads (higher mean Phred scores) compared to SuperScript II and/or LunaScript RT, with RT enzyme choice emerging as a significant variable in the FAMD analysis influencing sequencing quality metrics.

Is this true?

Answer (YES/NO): NO